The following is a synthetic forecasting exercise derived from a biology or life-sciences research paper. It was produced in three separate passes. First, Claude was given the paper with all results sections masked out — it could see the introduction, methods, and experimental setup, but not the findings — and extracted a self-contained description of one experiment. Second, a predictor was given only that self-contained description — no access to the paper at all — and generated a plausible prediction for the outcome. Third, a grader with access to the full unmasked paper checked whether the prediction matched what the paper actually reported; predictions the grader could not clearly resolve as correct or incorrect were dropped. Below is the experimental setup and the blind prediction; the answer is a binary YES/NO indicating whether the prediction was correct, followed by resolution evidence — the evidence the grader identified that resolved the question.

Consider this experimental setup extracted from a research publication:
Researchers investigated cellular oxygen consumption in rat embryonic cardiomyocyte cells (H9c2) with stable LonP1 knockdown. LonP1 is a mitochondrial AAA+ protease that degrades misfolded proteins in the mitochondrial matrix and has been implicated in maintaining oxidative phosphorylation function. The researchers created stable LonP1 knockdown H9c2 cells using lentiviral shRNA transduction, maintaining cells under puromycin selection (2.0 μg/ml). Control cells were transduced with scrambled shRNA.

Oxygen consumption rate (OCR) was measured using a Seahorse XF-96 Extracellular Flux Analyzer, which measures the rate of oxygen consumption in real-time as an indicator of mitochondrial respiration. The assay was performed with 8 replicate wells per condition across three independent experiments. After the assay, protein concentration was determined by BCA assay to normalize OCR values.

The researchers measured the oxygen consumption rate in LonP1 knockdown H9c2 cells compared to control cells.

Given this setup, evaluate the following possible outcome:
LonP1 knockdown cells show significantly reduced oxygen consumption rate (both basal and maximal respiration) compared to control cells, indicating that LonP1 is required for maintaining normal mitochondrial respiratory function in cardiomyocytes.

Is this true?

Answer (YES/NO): YES